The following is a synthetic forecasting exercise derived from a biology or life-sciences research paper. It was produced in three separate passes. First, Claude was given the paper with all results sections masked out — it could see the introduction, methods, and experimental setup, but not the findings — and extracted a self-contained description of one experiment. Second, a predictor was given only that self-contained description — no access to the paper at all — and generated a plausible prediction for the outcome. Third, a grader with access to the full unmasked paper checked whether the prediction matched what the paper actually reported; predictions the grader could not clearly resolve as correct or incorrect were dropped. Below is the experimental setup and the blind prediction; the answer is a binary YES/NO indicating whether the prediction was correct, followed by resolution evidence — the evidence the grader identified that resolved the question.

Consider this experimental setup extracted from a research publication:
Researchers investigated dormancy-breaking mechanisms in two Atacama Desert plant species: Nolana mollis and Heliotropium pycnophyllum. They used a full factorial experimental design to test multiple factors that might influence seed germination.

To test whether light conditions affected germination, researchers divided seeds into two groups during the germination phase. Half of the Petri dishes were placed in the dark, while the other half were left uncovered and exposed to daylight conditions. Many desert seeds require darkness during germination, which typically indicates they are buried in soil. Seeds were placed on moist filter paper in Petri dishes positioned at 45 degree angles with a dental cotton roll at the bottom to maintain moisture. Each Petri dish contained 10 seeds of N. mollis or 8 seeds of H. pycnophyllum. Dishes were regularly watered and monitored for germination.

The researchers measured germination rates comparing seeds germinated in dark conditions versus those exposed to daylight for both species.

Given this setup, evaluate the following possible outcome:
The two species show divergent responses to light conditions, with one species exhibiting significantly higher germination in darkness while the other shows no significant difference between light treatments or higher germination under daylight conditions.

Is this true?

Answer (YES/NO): NO